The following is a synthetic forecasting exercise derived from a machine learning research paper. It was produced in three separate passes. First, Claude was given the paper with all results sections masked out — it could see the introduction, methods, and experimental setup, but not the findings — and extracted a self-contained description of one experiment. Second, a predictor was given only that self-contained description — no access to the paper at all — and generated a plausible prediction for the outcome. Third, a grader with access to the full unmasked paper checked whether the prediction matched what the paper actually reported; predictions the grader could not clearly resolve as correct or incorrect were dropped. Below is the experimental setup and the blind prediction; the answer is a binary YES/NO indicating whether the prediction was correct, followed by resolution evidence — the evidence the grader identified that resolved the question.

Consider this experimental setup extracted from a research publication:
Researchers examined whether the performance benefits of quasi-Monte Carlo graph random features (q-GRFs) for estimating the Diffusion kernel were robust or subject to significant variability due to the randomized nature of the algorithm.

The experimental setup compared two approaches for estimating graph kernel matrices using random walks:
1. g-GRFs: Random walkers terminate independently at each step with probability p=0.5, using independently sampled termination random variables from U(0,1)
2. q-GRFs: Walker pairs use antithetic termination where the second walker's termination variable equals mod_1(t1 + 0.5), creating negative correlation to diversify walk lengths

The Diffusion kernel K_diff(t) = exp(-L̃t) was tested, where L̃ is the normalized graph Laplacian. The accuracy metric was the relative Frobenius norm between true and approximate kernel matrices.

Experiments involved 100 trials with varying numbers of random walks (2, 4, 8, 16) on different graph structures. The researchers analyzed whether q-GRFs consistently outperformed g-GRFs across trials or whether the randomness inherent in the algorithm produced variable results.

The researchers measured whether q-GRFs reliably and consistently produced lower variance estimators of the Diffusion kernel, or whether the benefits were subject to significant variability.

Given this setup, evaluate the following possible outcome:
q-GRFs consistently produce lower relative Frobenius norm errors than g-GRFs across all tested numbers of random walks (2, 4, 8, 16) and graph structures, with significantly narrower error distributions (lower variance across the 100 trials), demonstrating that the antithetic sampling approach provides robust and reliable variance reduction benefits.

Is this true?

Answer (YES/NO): NO